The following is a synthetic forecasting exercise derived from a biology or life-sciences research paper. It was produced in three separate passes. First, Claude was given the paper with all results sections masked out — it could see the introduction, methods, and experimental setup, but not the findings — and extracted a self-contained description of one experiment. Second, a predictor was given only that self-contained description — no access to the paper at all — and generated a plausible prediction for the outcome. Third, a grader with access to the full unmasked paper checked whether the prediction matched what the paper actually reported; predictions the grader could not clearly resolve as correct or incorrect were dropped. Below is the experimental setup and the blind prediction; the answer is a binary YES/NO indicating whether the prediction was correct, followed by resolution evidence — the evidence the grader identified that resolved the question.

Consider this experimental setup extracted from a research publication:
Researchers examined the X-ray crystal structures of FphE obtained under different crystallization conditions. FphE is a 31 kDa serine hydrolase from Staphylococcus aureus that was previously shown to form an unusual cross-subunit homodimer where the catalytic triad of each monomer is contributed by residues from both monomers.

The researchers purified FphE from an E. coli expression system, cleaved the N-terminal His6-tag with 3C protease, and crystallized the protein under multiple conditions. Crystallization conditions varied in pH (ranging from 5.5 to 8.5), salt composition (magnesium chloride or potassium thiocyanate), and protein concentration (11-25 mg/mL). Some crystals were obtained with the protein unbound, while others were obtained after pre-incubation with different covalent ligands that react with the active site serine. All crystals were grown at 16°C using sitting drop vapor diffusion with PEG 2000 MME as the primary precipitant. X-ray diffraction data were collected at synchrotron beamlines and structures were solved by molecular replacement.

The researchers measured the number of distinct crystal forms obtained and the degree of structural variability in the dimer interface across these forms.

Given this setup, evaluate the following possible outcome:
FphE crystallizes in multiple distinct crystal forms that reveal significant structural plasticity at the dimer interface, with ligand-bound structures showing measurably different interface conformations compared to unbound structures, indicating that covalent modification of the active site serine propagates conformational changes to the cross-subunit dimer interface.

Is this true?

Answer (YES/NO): YES